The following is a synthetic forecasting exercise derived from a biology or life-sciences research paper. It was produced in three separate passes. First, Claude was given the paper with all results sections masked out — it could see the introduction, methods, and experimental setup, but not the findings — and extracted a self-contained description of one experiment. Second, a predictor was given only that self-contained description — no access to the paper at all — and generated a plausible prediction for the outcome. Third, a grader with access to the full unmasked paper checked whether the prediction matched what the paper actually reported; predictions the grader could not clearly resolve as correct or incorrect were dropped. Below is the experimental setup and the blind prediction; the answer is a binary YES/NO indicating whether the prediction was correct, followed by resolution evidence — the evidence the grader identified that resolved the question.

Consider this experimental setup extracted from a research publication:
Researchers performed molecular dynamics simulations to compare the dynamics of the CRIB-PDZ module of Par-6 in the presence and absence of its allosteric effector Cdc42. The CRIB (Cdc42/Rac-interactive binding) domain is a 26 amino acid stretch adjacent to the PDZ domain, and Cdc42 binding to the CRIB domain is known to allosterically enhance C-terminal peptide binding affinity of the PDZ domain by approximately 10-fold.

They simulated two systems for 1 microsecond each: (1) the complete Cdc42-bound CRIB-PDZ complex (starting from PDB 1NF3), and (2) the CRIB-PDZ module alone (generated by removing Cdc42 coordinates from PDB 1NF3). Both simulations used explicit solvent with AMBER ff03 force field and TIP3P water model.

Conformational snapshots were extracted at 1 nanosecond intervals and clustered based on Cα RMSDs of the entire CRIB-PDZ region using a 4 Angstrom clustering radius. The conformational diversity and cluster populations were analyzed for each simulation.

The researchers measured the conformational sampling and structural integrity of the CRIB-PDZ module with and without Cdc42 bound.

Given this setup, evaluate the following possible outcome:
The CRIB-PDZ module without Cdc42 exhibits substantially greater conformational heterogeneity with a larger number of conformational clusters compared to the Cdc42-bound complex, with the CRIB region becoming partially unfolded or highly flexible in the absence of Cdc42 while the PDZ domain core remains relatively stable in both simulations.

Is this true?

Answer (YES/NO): YES